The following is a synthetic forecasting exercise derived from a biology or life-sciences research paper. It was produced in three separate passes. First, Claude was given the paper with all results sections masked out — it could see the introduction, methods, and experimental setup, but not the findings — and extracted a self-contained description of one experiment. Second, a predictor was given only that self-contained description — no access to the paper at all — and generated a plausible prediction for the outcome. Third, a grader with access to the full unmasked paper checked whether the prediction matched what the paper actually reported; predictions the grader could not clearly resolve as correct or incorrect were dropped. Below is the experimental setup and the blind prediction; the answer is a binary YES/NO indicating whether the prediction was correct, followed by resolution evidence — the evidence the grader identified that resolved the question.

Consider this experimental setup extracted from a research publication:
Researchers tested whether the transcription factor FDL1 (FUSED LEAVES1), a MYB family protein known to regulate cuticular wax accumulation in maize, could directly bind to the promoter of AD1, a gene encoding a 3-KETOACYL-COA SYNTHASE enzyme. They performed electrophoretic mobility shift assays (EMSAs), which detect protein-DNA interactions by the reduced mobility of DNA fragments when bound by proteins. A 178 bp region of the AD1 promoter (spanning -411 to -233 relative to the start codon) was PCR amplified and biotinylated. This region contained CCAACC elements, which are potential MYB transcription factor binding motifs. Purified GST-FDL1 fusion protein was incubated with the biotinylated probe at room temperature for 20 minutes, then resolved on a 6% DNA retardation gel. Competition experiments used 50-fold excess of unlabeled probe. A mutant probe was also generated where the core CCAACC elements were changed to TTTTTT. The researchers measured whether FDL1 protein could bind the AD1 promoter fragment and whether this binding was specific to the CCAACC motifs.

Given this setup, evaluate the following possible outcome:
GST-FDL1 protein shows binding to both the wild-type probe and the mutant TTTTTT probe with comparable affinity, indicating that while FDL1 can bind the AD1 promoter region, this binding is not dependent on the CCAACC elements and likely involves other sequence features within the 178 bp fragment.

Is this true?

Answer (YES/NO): NO